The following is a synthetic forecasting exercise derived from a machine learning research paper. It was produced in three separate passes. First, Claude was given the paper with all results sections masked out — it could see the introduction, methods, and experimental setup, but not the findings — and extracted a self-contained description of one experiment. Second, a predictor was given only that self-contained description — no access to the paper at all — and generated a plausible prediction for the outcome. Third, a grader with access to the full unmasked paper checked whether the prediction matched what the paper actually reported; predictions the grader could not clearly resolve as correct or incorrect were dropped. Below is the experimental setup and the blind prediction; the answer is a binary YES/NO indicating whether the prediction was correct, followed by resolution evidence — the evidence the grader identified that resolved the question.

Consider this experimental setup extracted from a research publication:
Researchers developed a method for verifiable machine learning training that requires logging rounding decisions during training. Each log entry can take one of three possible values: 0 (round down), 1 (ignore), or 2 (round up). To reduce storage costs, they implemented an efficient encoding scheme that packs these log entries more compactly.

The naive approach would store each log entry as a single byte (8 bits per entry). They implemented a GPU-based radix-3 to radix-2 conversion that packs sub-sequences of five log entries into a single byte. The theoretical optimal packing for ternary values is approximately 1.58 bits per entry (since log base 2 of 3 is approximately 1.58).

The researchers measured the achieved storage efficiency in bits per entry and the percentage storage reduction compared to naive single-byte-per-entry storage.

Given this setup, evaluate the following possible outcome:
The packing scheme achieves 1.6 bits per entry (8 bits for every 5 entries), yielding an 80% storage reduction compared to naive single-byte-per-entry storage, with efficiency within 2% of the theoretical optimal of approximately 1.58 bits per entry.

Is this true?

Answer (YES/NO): NO